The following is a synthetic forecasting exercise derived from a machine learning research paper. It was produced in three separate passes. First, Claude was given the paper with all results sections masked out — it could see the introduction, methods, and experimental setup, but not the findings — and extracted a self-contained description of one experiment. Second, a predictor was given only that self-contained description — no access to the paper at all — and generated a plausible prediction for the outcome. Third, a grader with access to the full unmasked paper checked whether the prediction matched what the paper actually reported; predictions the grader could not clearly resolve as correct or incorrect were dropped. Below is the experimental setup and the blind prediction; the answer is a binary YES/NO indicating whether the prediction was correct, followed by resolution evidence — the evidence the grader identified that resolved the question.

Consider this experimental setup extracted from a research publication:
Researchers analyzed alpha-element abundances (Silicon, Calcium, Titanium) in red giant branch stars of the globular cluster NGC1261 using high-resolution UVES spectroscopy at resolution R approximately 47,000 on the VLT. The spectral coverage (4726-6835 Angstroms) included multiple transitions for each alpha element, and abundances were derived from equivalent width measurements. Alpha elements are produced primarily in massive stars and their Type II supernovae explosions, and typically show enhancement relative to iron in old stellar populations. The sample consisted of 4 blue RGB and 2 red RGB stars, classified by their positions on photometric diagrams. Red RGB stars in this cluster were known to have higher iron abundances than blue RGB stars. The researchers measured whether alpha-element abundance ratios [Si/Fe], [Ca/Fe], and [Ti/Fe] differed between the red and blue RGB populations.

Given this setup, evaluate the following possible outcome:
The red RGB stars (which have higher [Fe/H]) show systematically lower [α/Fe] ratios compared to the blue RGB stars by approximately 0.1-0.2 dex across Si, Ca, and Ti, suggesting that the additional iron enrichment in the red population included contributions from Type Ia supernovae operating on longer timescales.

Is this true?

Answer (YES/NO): NO